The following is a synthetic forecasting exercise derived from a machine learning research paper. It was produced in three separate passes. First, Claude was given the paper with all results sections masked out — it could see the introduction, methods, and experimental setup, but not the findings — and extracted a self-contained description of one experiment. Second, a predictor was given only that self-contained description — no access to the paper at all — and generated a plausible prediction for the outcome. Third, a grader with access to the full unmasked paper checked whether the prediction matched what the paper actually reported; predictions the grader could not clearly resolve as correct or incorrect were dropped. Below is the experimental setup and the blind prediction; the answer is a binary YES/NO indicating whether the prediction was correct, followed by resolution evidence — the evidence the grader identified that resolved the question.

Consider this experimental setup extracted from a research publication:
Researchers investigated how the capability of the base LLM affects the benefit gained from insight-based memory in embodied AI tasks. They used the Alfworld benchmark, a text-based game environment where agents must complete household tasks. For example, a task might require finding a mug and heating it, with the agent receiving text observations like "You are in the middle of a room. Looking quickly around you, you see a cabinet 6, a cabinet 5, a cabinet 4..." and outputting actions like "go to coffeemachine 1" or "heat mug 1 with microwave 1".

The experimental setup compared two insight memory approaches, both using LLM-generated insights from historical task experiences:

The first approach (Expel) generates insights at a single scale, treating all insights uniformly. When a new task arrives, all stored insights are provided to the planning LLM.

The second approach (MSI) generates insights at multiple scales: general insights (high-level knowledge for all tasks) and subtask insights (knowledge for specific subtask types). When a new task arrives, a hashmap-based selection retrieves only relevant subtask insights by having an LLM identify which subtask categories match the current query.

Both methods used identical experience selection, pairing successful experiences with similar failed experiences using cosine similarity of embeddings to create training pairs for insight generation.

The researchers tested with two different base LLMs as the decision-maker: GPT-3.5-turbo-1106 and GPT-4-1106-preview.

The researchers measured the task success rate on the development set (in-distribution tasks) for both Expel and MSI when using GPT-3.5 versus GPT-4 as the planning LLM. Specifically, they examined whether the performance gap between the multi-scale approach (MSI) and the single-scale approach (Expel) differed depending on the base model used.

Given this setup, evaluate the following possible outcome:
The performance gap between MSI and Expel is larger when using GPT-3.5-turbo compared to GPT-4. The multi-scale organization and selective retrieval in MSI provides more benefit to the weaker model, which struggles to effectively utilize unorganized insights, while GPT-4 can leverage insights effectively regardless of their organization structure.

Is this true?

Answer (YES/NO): NO